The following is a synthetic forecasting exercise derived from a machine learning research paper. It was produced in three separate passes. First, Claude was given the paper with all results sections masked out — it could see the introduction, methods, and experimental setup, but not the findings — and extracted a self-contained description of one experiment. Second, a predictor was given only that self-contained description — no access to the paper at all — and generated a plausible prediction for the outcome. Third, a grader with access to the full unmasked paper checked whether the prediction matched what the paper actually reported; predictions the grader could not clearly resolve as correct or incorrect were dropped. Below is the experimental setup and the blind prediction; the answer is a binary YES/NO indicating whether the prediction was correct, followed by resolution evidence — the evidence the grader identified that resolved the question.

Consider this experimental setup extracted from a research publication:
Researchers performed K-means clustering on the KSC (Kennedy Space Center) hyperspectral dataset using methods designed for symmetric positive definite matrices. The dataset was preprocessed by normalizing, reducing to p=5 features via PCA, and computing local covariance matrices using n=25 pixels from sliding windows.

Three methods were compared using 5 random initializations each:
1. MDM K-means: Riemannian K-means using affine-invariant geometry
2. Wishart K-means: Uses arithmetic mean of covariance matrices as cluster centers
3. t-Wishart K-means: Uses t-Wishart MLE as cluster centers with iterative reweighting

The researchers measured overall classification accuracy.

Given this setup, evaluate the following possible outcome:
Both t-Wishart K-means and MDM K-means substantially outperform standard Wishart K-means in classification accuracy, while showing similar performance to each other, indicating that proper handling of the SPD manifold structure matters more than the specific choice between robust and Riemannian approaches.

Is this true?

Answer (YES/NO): YES